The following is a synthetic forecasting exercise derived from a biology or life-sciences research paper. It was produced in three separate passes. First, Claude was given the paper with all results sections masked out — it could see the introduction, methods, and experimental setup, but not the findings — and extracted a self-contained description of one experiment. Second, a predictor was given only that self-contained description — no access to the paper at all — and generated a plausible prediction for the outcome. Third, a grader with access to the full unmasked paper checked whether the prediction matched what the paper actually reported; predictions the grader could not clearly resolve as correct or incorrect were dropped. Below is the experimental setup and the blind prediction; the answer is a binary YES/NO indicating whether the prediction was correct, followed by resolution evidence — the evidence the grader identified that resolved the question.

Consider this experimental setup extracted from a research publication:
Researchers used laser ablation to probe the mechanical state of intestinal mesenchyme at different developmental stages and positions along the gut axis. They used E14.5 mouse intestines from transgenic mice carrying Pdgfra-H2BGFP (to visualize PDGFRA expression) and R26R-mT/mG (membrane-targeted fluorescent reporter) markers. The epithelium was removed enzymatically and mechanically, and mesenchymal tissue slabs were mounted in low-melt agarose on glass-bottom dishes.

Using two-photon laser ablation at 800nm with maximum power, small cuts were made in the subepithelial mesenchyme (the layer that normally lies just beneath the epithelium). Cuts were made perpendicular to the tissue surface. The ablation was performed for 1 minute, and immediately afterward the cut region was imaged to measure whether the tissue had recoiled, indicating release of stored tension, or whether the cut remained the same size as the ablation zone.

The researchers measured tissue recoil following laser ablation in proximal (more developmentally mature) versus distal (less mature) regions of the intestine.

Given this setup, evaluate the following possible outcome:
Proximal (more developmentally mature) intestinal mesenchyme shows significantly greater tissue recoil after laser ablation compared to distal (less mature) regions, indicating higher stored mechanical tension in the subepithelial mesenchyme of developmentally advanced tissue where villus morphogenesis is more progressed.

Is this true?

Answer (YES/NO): NO